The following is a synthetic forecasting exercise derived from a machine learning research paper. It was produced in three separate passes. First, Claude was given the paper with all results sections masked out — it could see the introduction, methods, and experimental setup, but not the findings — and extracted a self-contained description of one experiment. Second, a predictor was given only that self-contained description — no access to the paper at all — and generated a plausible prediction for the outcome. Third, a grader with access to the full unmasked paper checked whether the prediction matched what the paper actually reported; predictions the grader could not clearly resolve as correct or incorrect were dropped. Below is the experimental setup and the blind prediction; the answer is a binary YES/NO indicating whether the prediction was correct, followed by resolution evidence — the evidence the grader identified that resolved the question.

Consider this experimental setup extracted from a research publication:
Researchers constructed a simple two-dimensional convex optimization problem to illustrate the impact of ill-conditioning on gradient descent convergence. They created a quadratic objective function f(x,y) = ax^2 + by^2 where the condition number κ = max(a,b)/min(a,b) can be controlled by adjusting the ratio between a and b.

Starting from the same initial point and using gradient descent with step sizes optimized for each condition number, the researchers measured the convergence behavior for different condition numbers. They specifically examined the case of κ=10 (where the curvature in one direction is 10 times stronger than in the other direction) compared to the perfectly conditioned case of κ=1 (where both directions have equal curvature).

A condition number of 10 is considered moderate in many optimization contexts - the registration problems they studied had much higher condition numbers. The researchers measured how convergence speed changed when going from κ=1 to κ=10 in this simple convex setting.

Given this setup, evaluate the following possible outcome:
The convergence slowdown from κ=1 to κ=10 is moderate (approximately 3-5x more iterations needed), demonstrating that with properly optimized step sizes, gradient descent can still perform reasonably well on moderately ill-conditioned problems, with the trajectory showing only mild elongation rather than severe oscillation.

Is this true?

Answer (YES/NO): NO